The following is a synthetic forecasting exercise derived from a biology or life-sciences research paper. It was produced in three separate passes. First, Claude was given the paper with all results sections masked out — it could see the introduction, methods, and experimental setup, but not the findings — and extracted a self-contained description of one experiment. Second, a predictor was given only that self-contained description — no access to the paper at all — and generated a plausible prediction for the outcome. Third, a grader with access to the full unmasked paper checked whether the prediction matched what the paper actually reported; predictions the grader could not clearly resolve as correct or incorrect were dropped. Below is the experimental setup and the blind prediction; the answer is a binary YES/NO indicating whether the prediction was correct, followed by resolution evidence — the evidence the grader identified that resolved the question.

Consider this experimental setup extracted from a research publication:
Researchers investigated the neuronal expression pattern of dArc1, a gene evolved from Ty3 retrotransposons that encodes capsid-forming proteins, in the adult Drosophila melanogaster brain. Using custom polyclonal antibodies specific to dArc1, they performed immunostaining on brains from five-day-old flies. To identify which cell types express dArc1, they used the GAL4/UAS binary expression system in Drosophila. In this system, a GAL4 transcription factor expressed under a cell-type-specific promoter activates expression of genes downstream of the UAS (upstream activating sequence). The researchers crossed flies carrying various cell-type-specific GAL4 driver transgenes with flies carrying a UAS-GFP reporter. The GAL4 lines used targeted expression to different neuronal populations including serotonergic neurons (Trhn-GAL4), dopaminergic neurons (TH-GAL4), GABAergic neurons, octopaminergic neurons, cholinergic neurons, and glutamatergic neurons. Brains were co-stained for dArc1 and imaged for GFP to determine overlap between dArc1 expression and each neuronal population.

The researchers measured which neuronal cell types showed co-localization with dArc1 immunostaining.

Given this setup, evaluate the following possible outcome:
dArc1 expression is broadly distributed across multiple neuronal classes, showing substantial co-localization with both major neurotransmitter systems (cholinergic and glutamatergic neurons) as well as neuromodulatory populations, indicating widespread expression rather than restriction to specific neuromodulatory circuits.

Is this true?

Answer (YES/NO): NO